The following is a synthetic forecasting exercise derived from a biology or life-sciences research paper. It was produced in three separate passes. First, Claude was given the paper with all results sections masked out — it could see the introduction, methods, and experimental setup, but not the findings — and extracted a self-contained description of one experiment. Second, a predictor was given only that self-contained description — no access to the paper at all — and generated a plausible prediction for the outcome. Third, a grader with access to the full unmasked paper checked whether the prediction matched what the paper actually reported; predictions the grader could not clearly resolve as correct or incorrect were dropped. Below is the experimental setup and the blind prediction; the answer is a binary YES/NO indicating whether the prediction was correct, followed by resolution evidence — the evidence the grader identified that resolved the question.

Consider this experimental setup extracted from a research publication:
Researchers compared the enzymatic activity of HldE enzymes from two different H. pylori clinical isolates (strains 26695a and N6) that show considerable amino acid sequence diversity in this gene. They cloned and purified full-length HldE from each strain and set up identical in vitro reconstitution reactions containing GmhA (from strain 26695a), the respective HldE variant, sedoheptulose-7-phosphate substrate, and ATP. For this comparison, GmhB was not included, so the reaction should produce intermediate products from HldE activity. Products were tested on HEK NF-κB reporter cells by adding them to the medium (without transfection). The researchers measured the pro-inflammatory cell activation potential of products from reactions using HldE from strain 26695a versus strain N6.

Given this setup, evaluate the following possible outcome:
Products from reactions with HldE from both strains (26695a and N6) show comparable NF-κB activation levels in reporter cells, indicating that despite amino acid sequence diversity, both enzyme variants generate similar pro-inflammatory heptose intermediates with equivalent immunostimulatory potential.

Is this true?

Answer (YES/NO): NO